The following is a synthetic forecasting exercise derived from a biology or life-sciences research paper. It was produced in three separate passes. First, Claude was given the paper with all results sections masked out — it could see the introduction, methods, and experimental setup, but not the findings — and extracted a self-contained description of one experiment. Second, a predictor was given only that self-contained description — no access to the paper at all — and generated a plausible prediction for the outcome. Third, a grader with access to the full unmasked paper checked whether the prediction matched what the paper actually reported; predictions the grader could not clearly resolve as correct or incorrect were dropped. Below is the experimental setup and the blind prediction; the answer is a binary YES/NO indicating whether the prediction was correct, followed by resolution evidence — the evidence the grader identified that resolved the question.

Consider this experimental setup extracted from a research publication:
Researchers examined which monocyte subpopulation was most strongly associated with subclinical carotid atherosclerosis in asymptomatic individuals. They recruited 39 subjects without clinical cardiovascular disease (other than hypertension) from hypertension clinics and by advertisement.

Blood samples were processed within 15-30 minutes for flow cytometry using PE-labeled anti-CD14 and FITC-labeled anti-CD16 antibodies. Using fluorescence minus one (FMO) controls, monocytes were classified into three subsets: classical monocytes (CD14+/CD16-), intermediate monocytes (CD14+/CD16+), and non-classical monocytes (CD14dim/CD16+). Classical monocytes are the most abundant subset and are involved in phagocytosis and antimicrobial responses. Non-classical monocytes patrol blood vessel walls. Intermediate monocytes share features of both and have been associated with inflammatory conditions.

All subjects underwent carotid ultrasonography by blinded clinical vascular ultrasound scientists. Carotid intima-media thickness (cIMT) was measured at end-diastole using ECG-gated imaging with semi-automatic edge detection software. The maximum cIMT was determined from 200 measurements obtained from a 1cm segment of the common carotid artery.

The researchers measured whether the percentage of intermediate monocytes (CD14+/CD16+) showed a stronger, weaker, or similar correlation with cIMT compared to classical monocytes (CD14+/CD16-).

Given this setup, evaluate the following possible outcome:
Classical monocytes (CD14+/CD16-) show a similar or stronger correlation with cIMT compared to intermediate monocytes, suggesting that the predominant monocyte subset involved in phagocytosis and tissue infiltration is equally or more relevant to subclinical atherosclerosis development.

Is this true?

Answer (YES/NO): NO